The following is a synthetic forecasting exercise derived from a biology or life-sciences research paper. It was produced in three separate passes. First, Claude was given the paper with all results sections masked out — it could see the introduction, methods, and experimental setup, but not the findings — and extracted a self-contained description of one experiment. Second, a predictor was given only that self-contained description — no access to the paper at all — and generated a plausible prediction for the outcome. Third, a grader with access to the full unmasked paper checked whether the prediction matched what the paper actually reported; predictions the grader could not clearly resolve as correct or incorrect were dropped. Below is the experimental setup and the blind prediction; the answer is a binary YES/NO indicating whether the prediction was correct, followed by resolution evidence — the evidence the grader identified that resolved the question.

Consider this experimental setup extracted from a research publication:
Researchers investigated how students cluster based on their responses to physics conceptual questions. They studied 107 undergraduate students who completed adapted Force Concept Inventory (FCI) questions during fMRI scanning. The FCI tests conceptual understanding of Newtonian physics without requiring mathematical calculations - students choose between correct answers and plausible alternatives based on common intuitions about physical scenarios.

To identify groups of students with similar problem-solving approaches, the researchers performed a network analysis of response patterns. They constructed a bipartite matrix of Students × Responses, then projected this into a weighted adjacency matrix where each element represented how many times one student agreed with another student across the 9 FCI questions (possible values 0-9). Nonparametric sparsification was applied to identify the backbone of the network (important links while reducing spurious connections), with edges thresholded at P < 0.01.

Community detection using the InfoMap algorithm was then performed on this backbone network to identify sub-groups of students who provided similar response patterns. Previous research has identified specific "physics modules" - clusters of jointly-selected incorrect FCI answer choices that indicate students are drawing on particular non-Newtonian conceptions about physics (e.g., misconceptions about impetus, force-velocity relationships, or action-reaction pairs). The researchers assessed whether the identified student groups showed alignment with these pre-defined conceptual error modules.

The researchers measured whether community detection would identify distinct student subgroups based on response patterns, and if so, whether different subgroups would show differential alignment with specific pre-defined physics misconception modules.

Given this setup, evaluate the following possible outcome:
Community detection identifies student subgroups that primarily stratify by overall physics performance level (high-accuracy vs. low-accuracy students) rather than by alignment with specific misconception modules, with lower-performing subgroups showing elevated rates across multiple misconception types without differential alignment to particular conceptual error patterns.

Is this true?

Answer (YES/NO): NO